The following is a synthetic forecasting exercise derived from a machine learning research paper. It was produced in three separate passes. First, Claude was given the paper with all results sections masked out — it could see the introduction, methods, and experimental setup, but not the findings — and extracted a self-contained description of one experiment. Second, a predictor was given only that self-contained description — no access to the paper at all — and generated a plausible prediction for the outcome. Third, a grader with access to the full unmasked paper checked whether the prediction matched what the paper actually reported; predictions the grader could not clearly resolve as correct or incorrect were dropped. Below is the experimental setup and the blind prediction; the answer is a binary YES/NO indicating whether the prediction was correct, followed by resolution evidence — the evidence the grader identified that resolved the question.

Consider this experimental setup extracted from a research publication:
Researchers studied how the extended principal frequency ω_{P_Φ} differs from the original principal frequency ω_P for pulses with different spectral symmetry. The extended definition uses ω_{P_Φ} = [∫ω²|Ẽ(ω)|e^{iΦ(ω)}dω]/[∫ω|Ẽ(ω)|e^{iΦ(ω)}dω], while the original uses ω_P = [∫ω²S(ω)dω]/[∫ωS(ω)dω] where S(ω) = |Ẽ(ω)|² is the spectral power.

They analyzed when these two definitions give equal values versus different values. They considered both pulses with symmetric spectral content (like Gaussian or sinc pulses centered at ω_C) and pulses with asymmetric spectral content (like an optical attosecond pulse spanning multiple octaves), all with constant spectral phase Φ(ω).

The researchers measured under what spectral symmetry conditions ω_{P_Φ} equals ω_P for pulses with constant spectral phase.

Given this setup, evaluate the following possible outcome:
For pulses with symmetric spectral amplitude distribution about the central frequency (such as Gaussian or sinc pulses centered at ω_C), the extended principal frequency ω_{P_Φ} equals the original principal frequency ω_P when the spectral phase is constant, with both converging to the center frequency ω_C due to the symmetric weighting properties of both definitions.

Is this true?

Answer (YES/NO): NO